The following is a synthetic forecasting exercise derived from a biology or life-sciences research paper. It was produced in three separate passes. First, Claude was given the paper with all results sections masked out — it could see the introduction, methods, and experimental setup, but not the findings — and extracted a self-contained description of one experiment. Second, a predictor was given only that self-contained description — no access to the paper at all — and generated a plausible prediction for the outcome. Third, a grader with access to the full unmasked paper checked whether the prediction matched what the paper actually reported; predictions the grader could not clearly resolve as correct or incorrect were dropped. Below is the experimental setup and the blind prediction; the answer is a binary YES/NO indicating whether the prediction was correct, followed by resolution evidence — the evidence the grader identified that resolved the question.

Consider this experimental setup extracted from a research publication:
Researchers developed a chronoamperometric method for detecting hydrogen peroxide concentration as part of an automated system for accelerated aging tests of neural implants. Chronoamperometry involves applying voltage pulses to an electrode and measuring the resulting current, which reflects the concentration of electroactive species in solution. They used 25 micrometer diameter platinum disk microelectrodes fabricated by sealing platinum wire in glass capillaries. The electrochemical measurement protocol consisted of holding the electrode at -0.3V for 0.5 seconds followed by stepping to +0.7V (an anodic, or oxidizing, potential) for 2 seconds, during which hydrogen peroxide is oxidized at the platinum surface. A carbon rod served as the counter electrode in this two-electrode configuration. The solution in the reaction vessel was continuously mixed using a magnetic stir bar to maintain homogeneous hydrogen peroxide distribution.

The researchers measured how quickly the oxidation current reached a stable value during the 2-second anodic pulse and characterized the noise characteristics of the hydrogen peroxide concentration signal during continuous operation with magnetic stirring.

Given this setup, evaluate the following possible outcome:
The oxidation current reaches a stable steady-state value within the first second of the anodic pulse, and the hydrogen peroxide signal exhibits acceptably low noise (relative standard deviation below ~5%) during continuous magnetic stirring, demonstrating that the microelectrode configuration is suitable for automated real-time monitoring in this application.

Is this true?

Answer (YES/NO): NO